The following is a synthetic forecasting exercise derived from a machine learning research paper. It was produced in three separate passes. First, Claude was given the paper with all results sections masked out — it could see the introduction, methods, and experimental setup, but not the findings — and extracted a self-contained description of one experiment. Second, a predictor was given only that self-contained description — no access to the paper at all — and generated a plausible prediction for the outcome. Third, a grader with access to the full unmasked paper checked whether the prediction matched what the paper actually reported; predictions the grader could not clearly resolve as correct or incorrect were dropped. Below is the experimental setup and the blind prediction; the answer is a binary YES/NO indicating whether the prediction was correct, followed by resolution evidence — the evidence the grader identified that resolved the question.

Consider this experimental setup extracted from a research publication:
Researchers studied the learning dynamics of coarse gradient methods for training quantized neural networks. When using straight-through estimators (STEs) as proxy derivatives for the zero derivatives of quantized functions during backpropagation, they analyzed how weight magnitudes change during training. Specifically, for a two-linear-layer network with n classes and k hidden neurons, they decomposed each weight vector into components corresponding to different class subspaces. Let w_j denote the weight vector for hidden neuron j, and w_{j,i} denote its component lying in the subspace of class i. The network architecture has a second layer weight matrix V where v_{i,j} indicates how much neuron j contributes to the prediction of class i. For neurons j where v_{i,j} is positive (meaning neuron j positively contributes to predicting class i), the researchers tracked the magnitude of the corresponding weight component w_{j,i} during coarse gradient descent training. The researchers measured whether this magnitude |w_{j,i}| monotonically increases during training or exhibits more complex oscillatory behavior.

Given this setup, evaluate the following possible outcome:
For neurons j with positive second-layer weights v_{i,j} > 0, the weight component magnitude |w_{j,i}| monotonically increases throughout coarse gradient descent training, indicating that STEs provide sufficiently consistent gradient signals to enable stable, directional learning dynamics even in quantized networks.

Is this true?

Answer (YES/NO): YES